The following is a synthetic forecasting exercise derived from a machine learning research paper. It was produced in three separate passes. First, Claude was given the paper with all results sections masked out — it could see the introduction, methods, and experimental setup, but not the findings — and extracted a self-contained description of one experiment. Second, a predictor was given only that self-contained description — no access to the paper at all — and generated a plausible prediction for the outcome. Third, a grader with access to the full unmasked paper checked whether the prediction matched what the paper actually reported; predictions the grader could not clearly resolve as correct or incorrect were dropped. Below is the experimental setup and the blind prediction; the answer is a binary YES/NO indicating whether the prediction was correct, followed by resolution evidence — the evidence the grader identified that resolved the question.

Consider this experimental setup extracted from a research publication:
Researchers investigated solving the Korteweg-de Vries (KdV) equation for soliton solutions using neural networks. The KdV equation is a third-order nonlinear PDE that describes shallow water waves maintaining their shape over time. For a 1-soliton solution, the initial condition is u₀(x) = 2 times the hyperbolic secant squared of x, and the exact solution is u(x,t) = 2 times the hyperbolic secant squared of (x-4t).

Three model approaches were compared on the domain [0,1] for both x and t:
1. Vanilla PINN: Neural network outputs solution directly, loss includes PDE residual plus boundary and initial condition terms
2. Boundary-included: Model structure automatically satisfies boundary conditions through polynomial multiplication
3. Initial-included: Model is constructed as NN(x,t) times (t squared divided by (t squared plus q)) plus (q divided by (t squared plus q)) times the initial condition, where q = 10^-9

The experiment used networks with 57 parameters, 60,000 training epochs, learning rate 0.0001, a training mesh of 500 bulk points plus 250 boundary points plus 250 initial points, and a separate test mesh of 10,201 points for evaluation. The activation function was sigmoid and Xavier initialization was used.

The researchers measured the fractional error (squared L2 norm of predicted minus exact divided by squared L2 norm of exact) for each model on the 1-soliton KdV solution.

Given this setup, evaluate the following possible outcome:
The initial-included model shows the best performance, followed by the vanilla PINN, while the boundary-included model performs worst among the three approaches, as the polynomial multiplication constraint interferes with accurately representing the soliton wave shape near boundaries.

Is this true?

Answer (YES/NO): YES